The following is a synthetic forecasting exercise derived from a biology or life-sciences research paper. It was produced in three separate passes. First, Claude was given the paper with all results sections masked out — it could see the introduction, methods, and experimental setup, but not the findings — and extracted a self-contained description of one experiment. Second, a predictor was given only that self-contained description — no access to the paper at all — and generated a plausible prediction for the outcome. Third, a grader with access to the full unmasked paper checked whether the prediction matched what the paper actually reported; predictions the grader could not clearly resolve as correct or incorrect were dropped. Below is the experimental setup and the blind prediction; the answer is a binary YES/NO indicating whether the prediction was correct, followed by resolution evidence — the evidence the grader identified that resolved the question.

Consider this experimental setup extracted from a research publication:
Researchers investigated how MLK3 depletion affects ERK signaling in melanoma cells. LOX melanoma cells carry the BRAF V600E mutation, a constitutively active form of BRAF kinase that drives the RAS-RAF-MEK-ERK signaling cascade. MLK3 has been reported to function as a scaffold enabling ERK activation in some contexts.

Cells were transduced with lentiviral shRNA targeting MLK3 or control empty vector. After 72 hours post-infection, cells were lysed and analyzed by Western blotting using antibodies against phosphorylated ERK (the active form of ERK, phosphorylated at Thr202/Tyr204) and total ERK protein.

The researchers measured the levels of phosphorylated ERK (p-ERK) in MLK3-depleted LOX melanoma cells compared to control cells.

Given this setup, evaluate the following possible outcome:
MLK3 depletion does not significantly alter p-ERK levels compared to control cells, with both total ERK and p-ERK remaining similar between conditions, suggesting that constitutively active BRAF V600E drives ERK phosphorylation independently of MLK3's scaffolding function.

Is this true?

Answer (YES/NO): NO